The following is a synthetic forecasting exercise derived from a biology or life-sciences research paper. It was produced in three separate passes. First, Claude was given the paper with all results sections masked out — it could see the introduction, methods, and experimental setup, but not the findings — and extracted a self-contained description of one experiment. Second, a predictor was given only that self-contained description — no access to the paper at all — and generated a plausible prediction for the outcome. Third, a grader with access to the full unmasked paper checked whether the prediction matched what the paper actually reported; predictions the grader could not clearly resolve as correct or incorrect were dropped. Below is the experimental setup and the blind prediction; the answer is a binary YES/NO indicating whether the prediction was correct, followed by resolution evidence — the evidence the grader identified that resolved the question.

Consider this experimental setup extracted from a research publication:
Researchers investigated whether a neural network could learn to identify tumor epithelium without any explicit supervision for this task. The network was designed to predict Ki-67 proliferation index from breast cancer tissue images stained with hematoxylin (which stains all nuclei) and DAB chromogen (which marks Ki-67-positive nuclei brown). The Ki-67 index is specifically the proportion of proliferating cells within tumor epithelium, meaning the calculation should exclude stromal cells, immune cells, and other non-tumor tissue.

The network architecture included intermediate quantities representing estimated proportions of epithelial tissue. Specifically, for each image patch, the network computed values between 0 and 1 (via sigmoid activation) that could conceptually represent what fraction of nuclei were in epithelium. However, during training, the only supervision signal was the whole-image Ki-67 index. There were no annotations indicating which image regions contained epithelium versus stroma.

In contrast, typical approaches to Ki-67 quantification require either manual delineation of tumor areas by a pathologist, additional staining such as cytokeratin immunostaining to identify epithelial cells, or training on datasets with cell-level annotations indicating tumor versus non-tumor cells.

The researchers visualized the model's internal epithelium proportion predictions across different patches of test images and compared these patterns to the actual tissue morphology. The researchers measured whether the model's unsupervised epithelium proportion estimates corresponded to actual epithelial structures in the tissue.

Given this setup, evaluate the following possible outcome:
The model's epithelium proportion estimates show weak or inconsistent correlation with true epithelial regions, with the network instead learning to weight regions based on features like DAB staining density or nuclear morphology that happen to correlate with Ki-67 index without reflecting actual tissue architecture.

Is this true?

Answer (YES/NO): NO